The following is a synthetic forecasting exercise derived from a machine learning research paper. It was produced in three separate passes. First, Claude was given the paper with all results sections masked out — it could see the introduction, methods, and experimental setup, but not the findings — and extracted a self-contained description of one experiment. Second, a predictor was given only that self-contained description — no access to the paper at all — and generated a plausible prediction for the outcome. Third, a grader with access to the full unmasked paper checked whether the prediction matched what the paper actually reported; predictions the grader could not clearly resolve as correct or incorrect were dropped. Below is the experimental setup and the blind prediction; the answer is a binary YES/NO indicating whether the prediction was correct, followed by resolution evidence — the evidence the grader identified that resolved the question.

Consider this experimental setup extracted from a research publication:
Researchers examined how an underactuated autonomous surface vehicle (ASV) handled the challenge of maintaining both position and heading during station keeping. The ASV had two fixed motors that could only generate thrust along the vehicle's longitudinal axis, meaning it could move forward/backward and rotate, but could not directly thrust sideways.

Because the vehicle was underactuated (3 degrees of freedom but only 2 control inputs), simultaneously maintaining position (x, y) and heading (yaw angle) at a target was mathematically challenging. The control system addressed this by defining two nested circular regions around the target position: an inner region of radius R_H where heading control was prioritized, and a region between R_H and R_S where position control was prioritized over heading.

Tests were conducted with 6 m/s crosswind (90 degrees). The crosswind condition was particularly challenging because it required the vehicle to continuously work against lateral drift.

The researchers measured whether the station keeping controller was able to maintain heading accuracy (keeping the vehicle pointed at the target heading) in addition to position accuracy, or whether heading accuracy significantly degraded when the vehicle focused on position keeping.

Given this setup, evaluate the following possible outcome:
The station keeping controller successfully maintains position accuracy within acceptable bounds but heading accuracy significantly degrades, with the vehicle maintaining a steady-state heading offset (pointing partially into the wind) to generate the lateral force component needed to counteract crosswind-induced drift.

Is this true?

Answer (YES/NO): NO